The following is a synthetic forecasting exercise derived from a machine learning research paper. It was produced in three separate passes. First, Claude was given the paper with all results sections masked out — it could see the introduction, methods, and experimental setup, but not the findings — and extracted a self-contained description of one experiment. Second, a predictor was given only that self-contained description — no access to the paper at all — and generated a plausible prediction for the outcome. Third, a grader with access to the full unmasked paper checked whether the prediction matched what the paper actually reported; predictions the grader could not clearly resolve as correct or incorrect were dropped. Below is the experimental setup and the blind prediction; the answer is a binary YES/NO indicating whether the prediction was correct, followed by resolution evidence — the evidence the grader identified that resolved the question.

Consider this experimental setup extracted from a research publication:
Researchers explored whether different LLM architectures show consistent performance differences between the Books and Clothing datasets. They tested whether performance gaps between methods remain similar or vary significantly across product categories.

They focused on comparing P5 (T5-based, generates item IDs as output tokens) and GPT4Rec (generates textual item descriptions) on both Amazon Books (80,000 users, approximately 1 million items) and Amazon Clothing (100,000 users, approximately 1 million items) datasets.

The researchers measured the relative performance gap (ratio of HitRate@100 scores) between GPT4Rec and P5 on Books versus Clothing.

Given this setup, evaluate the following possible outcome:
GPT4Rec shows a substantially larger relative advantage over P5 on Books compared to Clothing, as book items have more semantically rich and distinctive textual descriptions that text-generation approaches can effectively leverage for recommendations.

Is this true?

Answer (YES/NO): NO